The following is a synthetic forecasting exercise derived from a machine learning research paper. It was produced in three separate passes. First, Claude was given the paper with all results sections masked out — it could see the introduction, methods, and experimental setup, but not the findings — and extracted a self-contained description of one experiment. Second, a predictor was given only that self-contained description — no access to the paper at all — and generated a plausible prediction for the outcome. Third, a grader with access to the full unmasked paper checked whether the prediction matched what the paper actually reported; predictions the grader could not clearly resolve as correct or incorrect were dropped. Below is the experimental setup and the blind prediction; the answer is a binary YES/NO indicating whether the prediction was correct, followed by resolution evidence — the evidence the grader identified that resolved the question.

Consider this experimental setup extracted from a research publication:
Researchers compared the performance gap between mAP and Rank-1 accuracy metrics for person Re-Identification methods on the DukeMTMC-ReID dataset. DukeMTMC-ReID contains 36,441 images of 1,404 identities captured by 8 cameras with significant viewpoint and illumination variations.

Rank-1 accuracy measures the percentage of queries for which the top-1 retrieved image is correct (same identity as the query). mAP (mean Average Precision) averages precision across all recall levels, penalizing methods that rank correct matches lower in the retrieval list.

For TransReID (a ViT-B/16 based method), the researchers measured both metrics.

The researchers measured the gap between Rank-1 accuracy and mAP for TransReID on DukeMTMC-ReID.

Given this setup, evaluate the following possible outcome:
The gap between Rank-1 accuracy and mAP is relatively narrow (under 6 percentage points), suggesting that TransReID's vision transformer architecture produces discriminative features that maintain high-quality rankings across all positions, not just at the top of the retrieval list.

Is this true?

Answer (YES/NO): NO